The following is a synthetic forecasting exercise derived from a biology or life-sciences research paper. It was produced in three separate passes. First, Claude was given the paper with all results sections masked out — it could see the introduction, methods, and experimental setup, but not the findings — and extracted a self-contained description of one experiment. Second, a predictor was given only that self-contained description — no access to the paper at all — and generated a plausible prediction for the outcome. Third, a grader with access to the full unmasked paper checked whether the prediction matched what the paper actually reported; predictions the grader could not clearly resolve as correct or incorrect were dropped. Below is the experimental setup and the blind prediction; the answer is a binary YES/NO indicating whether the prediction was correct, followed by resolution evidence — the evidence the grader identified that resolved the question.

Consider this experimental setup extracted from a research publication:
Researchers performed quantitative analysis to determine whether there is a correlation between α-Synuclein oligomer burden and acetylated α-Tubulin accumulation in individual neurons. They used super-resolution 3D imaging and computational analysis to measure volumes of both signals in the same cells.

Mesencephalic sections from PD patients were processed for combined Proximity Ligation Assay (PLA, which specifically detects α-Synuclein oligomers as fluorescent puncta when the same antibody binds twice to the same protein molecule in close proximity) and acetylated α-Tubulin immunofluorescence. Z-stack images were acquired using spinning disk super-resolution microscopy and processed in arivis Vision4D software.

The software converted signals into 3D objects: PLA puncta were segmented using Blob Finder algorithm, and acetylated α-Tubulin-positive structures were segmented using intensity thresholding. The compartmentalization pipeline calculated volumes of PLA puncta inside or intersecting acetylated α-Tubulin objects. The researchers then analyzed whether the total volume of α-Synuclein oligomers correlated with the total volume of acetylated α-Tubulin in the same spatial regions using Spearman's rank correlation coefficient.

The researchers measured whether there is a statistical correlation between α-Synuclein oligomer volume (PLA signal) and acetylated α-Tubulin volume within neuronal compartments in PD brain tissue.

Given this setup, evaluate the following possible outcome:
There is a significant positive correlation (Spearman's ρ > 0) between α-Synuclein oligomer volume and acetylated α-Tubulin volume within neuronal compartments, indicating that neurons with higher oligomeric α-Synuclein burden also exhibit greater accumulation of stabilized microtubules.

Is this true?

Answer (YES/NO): YES